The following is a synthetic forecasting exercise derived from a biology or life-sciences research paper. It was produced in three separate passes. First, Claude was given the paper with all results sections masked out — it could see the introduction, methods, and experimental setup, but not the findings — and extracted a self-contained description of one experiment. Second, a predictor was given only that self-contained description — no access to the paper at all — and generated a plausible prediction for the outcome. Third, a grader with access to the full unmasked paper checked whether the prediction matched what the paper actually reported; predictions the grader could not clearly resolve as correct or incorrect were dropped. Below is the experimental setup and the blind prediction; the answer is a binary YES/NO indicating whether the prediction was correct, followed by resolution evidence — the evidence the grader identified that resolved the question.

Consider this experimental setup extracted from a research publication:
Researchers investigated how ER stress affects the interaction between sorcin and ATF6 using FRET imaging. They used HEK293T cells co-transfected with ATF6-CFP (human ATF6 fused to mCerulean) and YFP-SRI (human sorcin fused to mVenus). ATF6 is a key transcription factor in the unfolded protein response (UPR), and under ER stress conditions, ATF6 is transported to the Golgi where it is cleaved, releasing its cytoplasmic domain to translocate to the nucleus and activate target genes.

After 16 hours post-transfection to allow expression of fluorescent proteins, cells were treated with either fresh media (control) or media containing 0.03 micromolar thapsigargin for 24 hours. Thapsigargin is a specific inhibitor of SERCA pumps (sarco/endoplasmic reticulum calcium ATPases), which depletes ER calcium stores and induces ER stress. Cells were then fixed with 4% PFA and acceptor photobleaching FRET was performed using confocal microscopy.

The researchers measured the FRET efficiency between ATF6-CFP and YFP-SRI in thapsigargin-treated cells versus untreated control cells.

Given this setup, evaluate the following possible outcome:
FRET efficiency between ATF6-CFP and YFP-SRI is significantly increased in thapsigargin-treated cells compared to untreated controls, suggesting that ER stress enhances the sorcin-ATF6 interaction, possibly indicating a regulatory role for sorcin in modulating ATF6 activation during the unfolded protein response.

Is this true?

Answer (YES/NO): NO